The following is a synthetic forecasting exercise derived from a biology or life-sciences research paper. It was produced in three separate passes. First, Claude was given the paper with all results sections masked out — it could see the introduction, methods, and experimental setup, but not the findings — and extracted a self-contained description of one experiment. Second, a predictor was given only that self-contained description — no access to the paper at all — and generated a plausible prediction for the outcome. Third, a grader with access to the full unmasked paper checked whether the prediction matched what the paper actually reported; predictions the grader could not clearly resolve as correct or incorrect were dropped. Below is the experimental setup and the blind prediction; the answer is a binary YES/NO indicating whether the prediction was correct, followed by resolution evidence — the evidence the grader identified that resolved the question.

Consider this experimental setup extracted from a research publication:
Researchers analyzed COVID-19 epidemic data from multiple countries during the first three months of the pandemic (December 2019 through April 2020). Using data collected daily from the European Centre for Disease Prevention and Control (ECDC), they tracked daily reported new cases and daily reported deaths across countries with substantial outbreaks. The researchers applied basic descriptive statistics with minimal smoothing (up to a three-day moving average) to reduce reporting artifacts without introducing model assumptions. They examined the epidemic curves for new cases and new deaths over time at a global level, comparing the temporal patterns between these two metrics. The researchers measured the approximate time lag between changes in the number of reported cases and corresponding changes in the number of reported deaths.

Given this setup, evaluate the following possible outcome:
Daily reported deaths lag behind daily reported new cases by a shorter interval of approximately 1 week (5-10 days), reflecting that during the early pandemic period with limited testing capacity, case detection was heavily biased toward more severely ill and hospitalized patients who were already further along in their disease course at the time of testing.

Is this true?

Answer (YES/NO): NO